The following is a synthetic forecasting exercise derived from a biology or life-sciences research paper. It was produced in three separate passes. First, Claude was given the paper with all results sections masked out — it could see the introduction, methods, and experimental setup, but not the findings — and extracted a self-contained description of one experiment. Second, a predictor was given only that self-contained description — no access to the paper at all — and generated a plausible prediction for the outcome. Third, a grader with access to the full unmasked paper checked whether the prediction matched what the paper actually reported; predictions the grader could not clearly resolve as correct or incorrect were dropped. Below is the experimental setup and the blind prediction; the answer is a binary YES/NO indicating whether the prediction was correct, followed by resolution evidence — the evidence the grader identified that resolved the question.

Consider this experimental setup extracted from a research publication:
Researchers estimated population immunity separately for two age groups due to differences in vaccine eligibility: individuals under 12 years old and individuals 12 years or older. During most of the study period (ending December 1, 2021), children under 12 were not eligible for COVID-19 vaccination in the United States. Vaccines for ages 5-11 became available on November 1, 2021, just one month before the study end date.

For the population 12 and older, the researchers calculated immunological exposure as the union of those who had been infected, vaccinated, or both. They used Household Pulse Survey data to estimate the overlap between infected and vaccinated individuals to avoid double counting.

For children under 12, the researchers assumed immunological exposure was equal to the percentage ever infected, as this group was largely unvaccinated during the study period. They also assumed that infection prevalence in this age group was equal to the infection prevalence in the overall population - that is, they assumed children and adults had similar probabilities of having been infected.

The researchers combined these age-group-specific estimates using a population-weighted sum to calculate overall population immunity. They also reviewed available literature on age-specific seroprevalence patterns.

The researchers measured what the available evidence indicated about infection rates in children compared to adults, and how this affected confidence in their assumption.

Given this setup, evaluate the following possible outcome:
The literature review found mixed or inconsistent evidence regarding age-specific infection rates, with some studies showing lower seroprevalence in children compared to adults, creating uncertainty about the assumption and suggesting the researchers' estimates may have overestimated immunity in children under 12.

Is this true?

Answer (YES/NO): YES